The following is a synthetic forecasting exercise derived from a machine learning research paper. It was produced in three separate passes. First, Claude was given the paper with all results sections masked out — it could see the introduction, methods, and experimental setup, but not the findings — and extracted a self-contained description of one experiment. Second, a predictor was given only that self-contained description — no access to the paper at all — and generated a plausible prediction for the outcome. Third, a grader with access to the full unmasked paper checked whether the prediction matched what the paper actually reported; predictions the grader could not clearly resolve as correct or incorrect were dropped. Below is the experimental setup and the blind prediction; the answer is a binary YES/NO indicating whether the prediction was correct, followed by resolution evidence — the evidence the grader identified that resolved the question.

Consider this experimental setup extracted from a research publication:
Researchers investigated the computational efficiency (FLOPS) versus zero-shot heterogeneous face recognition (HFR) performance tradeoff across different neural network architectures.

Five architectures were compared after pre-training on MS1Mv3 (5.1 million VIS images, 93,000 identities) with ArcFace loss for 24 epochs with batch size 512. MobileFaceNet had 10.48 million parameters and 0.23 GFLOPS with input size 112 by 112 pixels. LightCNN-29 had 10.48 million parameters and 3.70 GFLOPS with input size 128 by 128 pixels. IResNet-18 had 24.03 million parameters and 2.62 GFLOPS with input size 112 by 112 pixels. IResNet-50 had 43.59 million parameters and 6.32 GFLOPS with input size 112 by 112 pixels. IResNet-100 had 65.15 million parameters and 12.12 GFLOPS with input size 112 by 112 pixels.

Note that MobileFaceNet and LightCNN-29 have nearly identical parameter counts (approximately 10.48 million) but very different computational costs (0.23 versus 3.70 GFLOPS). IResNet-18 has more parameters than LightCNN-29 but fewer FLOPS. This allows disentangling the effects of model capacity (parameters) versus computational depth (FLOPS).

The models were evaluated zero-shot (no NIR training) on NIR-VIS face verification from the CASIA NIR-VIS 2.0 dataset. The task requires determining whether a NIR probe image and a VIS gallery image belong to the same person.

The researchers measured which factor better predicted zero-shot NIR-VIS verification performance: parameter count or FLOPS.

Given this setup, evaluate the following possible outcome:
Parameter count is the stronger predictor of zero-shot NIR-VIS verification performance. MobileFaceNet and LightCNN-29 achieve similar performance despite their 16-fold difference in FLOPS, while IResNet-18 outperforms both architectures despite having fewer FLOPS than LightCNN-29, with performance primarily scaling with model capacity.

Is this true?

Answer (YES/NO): YES